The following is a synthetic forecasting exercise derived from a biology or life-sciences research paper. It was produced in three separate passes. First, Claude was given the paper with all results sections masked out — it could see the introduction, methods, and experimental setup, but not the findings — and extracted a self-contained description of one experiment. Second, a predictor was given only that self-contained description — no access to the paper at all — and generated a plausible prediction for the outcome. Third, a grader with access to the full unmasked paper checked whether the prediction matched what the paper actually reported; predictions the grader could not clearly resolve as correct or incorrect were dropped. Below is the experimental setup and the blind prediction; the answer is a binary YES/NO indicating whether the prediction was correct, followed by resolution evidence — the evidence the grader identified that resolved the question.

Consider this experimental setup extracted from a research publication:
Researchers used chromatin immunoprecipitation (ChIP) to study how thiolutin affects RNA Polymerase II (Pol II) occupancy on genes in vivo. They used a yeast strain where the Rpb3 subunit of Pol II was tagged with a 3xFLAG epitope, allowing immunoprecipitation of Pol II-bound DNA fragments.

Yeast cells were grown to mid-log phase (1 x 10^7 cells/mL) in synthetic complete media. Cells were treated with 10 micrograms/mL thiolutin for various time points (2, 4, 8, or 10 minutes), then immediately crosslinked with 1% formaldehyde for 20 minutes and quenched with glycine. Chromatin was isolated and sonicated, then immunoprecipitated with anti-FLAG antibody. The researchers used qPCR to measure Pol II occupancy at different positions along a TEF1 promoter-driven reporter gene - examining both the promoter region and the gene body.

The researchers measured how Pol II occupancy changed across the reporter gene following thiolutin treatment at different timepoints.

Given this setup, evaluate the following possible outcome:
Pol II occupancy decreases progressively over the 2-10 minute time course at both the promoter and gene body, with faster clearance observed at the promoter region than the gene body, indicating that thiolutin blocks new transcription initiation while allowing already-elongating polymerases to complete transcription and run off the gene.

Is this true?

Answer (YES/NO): NO